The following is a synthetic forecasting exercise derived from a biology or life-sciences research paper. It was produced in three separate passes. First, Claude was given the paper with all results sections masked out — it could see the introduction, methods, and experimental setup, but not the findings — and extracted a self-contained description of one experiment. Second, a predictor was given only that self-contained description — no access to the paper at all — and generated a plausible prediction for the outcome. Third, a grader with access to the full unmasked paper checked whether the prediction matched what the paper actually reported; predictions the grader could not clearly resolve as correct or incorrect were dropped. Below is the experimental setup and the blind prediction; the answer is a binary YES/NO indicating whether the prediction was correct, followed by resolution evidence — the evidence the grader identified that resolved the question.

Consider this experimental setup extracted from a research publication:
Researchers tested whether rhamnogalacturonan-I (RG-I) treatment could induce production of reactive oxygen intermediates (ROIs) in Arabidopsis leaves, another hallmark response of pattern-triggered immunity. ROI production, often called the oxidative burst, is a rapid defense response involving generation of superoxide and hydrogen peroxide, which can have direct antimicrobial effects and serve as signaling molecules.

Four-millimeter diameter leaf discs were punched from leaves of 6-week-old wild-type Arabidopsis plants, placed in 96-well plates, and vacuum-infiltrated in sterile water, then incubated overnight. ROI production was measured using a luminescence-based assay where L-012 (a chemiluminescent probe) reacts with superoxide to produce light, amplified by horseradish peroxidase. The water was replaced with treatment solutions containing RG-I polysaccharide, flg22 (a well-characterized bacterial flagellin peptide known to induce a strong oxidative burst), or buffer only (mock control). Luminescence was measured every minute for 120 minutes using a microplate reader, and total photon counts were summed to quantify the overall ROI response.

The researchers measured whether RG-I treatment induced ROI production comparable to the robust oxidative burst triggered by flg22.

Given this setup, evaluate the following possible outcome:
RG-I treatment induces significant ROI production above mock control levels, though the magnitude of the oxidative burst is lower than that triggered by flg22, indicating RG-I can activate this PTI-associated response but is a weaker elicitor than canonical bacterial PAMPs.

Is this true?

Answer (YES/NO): NO